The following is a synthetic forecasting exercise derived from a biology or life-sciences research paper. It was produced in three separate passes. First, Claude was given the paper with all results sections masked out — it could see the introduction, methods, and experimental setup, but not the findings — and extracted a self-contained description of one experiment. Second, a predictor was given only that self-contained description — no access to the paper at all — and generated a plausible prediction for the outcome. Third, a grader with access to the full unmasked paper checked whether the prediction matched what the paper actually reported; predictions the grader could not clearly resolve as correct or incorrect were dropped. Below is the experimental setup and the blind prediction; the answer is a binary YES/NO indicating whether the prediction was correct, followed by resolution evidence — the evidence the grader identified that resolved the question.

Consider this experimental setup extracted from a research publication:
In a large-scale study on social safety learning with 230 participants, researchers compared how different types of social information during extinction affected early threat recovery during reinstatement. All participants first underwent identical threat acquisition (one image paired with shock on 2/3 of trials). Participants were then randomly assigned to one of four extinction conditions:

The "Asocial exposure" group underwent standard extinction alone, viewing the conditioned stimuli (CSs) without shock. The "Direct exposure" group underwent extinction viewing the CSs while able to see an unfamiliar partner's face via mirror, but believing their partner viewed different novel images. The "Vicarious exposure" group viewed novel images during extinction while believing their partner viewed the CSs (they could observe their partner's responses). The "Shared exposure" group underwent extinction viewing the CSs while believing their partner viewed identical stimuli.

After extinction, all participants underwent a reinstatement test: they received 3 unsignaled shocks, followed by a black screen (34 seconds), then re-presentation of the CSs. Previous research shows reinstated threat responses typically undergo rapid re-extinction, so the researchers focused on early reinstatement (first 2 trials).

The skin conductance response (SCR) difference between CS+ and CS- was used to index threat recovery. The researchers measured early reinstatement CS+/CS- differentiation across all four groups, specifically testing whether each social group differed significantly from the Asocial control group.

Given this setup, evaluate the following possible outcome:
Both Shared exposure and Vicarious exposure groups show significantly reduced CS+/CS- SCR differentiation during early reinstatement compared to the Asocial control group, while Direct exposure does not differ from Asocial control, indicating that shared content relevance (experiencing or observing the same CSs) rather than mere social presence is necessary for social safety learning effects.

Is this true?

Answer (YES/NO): NO